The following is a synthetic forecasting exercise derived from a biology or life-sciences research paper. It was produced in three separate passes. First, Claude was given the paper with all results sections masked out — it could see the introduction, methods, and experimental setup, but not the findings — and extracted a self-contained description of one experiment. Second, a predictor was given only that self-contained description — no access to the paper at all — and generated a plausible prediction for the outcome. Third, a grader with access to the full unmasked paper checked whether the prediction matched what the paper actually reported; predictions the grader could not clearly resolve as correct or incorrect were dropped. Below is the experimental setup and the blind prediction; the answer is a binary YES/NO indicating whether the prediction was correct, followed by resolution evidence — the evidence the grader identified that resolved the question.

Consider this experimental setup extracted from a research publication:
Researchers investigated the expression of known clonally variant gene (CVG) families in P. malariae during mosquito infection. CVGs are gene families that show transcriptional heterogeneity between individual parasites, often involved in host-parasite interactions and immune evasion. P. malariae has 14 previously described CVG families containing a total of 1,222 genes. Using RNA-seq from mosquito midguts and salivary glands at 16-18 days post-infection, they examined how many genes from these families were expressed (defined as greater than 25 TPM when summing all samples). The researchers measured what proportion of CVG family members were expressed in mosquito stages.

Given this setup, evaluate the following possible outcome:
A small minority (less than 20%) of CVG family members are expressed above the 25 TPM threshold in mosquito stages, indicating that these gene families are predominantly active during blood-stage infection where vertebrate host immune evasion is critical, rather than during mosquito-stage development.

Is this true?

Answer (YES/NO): YES